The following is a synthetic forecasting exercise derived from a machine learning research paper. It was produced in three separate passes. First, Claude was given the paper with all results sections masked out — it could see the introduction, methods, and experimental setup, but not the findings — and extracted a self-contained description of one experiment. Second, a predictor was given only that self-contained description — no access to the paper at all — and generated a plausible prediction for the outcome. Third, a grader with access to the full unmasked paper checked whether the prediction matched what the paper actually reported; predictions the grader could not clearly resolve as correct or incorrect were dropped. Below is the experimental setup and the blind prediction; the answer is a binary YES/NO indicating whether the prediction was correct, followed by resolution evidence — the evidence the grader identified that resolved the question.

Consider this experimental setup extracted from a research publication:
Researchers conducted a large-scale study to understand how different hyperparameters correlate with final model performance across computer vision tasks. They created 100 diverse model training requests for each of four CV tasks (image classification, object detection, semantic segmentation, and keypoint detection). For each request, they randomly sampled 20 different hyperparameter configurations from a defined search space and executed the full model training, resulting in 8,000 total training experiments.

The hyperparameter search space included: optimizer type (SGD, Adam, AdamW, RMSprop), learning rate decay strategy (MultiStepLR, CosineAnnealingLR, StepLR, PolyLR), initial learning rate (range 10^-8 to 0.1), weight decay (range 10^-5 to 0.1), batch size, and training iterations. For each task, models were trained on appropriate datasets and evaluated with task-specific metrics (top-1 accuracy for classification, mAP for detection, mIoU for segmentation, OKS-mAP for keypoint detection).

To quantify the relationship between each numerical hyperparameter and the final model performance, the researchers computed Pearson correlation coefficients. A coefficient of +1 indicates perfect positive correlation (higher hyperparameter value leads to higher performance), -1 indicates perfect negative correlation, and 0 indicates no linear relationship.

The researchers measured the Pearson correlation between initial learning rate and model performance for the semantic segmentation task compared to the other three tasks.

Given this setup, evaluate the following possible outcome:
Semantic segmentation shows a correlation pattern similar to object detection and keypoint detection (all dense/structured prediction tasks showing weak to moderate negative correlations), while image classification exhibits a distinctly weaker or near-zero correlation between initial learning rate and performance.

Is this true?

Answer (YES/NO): NO